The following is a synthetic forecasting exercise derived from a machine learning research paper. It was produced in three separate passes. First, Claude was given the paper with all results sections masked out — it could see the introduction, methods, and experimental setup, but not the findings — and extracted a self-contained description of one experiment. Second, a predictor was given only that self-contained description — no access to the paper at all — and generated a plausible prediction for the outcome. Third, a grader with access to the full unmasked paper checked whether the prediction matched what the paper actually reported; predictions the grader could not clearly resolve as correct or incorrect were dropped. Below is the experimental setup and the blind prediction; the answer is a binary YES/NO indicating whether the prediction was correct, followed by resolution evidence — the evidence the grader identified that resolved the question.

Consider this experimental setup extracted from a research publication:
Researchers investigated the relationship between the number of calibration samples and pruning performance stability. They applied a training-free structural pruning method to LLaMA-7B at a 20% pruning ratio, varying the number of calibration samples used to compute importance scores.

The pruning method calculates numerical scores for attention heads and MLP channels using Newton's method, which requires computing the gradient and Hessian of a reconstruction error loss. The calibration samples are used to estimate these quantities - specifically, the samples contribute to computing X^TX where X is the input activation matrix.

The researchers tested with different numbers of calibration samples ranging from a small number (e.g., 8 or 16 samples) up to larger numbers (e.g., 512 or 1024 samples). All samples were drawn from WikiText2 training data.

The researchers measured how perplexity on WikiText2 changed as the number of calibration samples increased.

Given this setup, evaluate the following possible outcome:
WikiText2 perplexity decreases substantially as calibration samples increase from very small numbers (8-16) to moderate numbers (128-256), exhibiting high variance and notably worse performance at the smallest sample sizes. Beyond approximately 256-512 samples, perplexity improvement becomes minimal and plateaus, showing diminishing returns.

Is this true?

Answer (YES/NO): NO